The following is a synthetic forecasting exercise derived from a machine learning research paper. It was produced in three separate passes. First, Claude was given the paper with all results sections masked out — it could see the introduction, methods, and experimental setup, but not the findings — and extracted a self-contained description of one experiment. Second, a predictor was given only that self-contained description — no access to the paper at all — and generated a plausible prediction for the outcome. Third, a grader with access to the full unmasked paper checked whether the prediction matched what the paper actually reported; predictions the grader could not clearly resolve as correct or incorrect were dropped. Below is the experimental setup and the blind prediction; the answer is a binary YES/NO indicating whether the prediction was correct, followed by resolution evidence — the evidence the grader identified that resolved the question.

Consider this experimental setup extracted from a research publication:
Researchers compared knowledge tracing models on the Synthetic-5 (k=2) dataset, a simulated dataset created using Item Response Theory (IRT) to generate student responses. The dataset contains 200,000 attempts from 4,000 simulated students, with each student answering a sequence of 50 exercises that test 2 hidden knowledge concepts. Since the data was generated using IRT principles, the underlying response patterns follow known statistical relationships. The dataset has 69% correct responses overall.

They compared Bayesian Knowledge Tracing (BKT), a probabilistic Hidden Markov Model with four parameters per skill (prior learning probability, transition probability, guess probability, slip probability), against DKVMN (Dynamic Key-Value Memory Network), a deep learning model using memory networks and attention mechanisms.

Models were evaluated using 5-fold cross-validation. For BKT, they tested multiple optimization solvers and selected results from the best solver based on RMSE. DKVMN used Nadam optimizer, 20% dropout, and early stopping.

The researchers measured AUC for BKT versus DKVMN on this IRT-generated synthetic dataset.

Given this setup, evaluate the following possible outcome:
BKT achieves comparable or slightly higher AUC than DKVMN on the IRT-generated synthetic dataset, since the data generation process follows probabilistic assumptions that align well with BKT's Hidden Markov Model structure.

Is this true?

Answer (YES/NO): NO